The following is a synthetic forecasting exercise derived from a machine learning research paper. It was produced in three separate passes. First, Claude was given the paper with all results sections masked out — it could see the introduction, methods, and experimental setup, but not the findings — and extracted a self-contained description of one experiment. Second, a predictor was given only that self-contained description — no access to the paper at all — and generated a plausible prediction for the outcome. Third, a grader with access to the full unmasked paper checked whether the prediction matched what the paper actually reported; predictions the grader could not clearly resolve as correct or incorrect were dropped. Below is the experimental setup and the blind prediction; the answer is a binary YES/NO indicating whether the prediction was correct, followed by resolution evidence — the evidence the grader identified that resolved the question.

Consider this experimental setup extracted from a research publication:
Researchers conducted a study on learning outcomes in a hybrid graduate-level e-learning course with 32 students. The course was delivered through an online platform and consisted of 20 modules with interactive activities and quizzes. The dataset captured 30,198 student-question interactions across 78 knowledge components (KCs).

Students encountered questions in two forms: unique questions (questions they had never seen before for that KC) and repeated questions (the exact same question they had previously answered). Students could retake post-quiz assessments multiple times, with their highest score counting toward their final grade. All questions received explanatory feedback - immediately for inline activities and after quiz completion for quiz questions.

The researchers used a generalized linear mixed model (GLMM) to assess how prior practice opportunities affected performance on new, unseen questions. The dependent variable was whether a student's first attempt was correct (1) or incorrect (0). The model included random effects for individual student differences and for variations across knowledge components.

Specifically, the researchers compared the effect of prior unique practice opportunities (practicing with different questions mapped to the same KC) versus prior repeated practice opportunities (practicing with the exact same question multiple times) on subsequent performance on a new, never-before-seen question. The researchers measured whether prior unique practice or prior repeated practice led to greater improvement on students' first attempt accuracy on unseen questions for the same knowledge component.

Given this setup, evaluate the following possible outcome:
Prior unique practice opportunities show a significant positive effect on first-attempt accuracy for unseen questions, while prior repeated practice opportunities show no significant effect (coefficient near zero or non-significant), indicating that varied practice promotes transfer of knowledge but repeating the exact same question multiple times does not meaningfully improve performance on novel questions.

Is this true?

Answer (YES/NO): YES